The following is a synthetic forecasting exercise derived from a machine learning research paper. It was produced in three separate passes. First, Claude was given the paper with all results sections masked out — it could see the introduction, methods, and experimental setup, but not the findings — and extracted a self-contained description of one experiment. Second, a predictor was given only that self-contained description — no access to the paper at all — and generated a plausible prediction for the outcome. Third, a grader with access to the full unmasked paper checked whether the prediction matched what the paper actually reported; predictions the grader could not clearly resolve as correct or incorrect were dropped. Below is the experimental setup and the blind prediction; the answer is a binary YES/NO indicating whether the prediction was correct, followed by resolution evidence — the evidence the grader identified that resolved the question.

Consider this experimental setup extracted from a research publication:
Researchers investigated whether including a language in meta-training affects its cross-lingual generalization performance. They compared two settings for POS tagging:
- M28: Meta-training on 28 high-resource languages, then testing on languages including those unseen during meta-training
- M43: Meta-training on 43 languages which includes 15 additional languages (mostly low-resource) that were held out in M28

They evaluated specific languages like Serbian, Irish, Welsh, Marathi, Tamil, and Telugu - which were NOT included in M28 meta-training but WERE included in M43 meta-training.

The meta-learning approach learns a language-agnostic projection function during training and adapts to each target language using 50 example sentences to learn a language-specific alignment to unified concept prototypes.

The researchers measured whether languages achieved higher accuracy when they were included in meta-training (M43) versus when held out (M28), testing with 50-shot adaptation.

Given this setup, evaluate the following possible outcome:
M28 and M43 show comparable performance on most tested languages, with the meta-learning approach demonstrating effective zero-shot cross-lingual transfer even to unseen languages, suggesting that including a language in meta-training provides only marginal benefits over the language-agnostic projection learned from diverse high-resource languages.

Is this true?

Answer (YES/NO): NO